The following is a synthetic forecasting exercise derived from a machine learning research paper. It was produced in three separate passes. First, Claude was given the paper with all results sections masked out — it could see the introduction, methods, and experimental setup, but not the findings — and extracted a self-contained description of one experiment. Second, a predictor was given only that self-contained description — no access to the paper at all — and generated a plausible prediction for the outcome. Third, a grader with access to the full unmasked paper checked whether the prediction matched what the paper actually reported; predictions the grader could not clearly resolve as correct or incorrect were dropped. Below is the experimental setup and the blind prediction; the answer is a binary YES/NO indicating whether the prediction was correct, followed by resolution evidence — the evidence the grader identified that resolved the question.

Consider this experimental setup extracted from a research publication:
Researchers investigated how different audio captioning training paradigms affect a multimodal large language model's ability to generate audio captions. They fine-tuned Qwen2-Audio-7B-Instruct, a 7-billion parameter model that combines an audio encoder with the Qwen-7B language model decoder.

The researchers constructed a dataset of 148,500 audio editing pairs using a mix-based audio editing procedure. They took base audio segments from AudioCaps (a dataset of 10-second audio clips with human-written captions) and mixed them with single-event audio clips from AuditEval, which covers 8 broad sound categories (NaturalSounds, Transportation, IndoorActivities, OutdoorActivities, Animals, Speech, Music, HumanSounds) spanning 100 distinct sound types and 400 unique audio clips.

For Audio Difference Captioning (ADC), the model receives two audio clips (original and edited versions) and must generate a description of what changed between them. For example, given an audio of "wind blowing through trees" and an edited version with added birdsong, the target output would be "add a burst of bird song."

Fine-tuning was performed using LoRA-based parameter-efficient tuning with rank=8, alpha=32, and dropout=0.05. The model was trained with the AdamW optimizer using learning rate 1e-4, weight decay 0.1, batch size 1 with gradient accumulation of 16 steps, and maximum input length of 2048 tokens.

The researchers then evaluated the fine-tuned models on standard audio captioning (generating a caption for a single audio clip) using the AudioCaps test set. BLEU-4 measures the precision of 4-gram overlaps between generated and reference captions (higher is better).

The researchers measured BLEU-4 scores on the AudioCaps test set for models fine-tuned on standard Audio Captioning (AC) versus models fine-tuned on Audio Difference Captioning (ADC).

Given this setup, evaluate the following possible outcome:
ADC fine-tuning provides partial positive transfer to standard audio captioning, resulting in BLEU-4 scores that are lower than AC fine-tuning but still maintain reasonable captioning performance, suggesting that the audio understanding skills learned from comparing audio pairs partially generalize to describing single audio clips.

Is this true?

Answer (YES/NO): NO